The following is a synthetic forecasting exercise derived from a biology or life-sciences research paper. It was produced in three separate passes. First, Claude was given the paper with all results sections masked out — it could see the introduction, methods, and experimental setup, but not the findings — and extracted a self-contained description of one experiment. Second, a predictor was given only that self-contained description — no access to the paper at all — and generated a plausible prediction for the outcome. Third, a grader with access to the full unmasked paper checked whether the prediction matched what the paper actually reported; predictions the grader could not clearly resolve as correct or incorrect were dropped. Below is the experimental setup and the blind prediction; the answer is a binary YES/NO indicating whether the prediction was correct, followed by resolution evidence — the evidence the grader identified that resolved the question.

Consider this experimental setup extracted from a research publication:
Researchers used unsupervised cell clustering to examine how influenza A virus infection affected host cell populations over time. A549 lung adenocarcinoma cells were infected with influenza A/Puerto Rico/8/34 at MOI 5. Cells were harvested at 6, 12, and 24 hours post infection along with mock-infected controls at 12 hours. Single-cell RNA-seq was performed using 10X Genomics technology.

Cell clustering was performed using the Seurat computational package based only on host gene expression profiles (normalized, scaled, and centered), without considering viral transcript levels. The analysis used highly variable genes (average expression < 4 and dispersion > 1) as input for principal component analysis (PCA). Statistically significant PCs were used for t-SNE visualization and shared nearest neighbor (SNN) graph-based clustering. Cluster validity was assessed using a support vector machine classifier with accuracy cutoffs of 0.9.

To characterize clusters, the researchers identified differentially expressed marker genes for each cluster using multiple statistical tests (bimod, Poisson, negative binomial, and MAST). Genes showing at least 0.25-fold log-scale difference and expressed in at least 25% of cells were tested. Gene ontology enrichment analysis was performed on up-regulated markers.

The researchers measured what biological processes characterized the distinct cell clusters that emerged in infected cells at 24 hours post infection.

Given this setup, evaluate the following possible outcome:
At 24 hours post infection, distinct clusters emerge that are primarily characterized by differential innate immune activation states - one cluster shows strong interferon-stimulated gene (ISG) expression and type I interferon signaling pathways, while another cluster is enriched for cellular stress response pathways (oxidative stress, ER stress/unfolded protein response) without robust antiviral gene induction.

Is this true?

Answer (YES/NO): NO